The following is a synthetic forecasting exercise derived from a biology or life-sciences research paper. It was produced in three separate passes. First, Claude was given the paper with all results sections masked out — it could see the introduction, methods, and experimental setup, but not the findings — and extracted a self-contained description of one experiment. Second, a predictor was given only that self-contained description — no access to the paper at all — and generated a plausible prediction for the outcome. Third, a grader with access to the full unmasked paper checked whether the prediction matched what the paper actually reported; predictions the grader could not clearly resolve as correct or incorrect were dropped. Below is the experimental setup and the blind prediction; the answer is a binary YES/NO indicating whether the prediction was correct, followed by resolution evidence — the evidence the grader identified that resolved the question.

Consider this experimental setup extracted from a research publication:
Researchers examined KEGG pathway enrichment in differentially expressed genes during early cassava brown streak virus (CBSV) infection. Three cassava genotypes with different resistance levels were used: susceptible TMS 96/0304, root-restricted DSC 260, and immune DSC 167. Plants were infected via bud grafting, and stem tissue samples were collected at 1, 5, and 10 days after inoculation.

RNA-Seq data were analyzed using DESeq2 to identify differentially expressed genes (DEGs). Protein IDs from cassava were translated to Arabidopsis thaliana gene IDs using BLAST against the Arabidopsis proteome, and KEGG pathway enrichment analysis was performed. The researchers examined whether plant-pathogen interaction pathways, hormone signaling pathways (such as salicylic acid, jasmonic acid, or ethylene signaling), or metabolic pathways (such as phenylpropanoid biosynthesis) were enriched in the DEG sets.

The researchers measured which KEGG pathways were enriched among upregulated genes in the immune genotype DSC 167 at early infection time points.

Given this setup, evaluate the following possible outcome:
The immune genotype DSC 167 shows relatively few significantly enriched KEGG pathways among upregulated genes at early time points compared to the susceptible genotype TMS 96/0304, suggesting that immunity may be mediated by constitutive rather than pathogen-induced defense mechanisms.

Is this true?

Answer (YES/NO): NO